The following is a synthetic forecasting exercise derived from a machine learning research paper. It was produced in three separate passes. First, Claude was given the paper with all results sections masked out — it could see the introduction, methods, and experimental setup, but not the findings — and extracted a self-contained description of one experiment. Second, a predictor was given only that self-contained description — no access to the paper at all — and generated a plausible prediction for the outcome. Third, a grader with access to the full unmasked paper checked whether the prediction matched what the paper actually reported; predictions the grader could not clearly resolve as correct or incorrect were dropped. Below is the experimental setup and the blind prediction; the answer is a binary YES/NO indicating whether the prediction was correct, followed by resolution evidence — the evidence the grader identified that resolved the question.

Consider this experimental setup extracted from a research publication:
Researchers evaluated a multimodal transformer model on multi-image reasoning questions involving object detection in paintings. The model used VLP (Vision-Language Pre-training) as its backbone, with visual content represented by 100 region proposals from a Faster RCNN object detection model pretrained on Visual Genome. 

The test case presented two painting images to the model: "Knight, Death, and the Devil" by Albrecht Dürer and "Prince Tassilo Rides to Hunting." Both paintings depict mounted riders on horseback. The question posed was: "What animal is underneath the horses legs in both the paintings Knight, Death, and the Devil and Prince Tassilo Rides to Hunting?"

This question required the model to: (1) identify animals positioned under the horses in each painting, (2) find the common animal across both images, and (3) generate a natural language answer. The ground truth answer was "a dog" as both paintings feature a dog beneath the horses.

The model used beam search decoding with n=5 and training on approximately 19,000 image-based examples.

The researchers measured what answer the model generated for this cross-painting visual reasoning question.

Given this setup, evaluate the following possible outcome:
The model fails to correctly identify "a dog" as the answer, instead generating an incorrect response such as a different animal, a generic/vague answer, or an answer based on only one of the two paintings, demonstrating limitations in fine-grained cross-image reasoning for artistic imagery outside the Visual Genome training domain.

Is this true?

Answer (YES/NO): NO